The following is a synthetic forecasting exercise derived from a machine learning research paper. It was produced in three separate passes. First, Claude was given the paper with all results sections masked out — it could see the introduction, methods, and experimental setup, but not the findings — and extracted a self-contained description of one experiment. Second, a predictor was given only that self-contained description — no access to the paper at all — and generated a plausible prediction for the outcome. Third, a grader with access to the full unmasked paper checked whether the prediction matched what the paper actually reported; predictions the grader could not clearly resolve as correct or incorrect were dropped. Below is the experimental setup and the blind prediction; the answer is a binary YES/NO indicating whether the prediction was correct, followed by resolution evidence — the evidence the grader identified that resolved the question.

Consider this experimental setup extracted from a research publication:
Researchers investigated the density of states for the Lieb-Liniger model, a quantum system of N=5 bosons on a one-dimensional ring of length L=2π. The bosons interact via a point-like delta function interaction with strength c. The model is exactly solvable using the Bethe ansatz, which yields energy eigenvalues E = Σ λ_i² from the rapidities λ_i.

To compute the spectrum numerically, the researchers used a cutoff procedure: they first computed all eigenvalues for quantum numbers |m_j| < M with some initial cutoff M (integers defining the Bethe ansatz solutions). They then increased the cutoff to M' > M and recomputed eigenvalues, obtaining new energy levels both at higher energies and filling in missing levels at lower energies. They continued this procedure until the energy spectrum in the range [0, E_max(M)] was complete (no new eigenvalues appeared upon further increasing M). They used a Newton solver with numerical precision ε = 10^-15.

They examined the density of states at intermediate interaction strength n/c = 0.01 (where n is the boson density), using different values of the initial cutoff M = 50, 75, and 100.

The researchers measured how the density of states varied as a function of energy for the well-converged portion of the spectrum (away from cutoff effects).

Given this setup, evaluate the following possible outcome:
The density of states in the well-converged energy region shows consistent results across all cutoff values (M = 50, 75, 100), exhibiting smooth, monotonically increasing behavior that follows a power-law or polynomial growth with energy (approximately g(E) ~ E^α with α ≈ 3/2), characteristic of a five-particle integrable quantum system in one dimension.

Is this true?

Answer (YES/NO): NO